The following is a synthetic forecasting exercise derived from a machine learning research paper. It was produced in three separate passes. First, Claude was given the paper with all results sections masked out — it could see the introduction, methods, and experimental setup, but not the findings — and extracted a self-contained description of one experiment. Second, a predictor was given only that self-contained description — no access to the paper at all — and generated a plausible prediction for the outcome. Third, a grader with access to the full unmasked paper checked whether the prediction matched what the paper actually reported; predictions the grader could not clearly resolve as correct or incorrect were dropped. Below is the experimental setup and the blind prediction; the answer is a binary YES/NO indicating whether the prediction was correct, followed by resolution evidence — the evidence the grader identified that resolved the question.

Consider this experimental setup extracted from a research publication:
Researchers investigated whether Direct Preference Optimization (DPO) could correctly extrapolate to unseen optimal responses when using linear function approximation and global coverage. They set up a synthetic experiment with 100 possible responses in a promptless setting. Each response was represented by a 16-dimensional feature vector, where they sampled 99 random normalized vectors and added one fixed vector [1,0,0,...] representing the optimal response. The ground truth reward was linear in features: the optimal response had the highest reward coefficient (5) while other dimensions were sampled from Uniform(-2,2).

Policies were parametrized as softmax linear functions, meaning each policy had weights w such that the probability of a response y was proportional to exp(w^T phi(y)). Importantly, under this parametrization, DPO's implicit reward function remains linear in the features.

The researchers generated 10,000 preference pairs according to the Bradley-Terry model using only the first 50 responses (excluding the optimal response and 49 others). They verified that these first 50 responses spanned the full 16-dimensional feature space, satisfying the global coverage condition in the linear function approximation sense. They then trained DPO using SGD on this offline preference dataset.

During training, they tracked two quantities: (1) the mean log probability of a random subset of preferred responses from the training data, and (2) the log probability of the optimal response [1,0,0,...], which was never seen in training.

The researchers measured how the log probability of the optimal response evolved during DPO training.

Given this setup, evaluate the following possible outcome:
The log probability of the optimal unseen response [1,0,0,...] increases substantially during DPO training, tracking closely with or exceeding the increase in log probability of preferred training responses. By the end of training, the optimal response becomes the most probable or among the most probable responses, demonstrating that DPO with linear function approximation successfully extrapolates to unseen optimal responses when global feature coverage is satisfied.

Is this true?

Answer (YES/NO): NO